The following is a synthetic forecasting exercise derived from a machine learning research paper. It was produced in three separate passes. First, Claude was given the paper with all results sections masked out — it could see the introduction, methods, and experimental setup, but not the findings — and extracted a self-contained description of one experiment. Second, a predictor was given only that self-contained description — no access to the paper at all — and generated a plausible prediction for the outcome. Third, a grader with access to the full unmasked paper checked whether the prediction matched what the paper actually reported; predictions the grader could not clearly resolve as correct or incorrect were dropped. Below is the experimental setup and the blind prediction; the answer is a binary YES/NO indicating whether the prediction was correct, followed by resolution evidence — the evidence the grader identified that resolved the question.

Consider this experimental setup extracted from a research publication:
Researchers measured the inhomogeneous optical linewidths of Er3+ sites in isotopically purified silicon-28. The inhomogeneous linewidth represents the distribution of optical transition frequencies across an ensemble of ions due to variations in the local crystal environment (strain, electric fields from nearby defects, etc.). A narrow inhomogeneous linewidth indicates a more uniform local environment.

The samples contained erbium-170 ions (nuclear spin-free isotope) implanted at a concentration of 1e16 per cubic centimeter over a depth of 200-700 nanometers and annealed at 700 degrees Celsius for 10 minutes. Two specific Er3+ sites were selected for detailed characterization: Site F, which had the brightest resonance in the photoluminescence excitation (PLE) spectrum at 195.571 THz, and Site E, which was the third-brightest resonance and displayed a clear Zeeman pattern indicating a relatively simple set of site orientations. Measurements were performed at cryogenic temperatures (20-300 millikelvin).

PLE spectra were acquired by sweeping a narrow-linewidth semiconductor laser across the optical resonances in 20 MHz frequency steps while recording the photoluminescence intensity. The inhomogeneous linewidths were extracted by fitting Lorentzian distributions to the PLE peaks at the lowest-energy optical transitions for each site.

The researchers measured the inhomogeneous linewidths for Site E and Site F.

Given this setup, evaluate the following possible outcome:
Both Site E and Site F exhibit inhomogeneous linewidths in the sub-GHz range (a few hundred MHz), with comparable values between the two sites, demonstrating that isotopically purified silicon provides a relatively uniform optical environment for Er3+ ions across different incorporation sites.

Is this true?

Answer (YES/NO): NO